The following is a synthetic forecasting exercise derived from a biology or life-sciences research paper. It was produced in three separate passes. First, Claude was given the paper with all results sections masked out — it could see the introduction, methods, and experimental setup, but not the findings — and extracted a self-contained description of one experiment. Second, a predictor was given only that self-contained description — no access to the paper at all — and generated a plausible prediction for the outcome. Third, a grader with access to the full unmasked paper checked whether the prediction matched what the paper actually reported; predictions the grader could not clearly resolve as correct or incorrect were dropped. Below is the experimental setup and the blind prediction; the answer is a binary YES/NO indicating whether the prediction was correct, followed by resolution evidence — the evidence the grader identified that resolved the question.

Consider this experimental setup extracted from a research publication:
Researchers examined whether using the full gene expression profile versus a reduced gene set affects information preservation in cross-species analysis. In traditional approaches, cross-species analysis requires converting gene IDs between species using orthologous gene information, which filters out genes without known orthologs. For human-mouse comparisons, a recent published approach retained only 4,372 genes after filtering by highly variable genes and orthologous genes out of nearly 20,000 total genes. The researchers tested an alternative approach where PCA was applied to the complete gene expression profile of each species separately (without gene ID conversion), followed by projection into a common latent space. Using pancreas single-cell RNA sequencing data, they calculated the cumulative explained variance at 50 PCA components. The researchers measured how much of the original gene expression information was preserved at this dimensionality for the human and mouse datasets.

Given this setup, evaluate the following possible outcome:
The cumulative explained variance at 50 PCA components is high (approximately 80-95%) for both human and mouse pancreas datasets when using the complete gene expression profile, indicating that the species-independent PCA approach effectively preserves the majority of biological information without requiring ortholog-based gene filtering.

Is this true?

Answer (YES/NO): NO